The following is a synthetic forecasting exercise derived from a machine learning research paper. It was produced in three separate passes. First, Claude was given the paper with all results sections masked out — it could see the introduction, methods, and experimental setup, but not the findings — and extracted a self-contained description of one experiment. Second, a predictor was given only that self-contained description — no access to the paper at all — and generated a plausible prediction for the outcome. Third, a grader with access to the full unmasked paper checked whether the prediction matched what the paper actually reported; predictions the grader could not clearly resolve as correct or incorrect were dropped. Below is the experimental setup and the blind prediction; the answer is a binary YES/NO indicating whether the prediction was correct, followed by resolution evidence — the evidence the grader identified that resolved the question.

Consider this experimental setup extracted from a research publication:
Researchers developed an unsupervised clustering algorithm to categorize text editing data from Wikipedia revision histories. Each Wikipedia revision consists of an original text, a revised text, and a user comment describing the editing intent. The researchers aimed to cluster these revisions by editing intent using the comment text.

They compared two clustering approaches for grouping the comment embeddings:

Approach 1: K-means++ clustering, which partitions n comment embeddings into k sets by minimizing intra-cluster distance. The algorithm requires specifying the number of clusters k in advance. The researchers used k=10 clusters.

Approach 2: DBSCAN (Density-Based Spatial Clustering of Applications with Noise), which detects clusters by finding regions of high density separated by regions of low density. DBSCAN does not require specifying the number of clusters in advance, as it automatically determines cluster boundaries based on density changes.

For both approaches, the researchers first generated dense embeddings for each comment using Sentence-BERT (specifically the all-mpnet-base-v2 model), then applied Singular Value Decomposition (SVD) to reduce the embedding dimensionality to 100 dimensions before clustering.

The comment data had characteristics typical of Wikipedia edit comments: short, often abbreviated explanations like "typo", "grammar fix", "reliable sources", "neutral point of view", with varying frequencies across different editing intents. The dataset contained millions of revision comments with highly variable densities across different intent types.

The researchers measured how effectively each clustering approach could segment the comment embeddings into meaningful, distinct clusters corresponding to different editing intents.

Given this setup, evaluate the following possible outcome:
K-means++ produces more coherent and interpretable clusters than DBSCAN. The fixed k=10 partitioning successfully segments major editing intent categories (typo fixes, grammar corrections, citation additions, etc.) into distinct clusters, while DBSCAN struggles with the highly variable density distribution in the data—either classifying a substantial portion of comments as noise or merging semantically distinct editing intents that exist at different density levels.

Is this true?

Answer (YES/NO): YES